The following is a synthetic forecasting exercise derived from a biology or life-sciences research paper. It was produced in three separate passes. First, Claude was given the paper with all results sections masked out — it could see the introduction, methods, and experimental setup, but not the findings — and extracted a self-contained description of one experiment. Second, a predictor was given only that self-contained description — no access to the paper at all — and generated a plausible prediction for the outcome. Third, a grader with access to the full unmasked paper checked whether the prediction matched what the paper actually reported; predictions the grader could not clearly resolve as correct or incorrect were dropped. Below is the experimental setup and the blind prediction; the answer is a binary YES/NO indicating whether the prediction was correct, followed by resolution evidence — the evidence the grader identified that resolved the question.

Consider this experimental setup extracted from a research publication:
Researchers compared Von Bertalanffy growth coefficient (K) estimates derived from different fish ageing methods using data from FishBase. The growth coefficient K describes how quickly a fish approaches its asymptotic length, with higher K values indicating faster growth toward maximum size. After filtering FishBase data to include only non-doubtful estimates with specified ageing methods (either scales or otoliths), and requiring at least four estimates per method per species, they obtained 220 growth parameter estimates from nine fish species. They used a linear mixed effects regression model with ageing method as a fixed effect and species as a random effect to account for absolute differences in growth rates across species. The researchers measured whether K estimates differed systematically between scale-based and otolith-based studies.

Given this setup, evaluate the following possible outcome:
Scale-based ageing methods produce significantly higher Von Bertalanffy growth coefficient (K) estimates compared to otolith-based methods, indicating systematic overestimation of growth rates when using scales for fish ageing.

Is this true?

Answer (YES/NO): NO